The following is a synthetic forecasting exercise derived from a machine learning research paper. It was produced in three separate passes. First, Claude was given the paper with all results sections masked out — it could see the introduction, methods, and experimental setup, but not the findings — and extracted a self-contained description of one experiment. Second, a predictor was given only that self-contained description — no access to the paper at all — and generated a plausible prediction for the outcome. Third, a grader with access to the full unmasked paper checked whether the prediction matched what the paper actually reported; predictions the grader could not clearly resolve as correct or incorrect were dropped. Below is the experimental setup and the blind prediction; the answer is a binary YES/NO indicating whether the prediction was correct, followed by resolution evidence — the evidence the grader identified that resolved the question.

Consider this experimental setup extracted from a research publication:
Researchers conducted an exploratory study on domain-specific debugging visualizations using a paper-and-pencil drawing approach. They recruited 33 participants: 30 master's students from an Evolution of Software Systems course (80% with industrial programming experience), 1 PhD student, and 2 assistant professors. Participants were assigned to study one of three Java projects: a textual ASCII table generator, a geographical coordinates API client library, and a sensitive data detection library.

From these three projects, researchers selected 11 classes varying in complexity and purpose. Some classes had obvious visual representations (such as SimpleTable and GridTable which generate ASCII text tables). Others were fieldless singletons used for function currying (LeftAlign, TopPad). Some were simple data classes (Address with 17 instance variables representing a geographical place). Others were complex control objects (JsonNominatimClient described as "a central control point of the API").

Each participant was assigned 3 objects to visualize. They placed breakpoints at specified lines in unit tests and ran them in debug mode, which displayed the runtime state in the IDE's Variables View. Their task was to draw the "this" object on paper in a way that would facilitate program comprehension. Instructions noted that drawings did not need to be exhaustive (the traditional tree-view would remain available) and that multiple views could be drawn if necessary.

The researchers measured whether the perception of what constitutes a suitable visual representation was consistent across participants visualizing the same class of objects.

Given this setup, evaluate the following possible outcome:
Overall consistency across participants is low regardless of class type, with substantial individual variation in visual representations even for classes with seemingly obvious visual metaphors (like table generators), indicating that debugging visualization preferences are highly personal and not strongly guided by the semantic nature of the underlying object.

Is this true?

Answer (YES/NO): YES